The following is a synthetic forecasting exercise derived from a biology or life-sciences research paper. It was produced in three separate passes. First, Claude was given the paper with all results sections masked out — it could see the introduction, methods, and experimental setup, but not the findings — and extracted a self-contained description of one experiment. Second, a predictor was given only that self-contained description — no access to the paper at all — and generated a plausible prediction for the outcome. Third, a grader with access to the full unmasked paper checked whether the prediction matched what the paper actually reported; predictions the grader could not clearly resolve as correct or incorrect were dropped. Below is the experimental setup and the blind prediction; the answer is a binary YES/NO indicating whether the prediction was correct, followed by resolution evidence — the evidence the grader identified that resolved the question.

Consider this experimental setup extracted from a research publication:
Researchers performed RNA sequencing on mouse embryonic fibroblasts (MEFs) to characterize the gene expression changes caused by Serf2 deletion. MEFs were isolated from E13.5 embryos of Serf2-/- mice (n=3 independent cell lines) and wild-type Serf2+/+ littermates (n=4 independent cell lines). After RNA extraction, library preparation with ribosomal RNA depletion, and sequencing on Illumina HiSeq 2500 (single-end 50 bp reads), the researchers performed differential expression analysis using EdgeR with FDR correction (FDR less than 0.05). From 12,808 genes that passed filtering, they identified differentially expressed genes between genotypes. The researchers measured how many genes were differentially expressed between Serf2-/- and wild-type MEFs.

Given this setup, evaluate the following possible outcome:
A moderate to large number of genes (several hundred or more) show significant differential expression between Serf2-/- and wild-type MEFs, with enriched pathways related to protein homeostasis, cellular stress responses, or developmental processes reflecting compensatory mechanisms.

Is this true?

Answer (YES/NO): YES